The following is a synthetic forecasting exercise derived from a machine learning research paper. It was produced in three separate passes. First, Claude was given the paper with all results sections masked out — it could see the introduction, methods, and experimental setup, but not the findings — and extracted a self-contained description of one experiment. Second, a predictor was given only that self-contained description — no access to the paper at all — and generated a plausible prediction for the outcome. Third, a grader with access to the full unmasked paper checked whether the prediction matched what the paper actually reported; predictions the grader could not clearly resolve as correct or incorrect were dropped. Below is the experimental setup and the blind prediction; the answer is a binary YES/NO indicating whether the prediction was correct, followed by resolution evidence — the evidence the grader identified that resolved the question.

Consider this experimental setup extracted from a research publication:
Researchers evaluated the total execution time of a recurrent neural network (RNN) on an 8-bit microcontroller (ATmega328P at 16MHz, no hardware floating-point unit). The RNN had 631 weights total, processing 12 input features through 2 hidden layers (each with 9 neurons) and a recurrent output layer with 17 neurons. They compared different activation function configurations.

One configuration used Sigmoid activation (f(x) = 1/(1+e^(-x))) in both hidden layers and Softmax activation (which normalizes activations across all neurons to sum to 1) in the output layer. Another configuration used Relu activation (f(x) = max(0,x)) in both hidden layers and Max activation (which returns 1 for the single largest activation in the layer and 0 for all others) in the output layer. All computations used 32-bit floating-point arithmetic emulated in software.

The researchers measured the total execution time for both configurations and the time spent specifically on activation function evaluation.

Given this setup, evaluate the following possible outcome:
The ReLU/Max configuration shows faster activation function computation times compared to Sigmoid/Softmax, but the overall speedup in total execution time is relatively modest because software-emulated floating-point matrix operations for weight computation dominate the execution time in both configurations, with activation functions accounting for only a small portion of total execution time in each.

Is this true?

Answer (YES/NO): NO